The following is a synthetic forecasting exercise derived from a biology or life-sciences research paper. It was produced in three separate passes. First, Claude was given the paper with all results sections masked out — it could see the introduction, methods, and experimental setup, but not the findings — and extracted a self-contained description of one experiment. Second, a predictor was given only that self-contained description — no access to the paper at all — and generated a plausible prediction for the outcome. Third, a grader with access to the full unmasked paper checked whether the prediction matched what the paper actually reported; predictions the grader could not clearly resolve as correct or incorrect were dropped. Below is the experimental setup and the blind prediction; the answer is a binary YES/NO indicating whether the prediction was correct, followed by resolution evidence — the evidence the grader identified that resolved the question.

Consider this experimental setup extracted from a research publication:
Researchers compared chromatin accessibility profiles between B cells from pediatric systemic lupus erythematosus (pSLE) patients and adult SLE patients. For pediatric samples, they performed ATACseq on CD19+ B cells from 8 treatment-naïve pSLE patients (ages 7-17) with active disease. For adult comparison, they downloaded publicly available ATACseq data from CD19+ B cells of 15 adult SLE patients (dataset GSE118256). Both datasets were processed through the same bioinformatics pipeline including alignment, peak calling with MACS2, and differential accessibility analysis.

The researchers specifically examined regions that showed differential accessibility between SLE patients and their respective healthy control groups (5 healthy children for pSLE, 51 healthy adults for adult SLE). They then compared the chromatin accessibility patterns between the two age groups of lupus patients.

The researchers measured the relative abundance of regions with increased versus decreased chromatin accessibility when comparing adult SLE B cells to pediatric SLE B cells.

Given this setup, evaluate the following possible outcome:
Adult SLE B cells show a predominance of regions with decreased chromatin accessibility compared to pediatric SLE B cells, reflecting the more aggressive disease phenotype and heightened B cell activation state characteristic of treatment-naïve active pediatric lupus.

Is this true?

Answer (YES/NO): YES